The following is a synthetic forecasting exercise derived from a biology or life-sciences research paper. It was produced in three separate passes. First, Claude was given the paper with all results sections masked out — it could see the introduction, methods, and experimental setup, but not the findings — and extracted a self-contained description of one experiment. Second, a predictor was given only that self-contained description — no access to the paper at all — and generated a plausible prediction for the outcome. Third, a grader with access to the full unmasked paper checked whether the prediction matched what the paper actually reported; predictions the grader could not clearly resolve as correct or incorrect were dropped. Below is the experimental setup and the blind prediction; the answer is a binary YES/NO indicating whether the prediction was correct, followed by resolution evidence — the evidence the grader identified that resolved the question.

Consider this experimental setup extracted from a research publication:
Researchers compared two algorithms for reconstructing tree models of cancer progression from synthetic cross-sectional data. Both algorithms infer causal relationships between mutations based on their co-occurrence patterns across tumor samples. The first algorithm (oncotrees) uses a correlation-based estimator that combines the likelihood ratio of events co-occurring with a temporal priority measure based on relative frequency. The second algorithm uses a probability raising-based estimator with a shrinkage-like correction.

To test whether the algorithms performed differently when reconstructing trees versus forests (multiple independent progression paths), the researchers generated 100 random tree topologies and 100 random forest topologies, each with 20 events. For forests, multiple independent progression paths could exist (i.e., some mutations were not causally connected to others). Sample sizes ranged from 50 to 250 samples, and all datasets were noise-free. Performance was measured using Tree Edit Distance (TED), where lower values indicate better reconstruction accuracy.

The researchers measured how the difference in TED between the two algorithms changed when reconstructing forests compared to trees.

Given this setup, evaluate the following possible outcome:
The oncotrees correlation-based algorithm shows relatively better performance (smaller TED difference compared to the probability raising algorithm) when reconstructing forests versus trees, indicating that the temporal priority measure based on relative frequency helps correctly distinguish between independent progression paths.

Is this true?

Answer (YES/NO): YES